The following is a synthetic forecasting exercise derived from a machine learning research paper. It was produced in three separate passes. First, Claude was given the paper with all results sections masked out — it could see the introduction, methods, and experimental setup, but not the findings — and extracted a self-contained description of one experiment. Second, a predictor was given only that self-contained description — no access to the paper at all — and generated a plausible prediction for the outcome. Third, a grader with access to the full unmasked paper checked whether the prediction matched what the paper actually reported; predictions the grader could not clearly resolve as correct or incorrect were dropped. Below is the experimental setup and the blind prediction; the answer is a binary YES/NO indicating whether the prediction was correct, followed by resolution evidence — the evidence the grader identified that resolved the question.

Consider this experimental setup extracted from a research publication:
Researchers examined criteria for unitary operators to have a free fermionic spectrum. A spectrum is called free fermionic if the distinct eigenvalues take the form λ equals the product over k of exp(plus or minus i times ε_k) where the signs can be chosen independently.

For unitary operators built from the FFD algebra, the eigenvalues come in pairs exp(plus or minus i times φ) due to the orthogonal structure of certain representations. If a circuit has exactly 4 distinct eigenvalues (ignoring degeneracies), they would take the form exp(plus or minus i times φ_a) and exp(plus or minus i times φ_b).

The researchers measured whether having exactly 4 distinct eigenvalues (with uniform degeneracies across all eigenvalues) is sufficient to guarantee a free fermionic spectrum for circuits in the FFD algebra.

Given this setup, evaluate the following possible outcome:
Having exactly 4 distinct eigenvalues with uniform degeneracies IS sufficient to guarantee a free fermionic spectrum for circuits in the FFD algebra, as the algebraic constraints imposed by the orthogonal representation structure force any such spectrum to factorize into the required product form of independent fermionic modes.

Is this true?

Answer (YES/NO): YES